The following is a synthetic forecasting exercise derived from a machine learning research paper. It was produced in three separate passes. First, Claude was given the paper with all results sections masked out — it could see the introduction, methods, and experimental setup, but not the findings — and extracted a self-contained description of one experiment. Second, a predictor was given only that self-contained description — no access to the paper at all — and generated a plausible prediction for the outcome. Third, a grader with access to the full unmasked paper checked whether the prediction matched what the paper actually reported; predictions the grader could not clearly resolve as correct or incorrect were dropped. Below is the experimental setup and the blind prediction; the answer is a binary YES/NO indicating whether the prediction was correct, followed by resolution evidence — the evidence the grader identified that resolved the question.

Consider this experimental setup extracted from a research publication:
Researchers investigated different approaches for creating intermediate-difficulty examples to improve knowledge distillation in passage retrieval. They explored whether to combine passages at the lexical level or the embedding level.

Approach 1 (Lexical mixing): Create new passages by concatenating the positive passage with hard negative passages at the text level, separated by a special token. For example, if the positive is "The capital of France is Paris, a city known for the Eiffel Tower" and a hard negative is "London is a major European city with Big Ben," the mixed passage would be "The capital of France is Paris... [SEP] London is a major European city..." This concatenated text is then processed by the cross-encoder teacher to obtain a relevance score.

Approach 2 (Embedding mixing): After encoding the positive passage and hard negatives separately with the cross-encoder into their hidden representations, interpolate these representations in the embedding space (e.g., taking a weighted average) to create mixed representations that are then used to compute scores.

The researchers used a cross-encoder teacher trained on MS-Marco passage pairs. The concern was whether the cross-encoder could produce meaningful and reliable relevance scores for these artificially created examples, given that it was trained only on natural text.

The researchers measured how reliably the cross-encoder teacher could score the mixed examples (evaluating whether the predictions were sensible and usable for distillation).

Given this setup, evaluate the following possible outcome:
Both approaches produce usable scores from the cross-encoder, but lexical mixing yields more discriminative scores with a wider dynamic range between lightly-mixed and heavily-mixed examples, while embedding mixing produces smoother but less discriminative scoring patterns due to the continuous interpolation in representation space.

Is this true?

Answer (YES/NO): NO